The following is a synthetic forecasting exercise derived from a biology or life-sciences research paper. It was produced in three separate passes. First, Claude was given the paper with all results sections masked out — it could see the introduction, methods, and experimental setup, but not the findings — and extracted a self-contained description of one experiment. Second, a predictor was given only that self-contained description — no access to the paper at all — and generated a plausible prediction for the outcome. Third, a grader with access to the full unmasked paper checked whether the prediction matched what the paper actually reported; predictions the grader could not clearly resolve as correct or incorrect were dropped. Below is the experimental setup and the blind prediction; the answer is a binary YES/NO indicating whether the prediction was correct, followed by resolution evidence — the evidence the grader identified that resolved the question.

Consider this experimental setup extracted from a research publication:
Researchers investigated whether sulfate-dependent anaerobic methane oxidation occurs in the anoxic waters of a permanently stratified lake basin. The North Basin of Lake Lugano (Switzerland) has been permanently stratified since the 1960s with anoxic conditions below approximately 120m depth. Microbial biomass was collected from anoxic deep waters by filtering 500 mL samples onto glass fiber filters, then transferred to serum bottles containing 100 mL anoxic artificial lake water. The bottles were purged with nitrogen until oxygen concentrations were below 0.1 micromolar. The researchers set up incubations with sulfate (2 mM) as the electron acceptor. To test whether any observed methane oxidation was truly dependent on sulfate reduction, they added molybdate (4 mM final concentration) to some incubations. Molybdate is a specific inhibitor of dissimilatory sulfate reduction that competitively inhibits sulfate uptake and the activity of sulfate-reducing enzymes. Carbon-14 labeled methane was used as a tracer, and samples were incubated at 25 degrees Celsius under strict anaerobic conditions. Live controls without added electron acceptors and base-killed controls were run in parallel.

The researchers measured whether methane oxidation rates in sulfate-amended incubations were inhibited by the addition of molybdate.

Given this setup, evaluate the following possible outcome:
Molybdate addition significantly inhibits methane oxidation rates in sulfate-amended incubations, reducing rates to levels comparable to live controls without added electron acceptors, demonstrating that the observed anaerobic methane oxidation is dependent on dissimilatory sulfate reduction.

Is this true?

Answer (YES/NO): NO